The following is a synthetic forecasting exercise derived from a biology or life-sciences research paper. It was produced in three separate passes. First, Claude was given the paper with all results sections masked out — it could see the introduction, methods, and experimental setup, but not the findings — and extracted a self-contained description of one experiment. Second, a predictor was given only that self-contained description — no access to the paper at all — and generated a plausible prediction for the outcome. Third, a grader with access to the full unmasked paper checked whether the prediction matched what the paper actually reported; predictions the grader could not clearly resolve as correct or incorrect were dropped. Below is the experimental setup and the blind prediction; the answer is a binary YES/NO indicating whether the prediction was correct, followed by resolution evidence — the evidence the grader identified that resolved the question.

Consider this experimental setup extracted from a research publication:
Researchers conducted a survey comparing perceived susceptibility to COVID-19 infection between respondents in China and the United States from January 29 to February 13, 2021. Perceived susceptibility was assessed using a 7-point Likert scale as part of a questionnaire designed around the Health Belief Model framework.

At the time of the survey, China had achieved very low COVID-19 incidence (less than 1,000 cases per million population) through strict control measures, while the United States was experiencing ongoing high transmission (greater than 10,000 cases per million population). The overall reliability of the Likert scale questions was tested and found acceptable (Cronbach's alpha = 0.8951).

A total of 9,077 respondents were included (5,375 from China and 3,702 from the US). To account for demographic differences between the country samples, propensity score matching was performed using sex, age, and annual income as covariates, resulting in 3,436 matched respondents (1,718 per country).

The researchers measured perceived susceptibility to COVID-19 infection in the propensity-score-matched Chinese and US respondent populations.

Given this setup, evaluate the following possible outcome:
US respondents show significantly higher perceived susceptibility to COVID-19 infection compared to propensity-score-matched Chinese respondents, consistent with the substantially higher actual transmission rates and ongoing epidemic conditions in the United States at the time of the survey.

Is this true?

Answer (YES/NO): YES